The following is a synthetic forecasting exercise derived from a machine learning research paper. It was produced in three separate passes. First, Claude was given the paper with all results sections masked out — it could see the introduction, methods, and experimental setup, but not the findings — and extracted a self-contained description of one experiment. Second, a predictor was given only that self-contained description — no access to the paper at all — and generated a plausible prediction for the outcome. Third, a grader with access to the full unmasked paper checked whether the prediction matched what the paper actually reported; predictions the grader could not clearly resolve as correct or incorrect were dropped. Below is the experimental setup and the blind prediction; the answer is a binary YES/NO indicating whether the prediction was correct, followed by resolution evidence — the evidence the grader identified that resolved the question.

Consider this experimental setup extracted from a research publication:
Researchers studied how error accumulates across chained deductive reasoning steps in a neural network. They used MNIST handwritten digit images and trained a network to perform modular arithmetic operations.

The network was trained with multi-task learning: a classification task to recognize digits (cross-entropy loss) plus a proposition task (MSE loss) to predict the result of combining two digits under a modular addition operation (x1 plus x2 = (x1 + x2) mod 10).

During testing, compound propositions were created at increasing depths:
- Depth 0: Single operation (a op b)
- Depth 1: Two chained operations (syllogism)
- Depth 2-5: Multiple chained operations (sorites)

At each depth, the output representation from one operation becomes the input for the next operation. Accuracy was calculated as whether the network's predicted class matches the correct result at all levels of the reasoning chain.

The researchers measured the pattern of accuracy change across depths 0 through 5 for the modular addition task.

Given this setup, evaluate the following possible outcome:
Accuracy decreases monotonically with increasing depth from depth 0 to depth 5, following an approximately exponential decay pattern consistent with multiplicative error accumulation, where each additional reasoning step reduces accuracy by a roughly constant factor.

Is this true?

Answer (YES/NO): YES